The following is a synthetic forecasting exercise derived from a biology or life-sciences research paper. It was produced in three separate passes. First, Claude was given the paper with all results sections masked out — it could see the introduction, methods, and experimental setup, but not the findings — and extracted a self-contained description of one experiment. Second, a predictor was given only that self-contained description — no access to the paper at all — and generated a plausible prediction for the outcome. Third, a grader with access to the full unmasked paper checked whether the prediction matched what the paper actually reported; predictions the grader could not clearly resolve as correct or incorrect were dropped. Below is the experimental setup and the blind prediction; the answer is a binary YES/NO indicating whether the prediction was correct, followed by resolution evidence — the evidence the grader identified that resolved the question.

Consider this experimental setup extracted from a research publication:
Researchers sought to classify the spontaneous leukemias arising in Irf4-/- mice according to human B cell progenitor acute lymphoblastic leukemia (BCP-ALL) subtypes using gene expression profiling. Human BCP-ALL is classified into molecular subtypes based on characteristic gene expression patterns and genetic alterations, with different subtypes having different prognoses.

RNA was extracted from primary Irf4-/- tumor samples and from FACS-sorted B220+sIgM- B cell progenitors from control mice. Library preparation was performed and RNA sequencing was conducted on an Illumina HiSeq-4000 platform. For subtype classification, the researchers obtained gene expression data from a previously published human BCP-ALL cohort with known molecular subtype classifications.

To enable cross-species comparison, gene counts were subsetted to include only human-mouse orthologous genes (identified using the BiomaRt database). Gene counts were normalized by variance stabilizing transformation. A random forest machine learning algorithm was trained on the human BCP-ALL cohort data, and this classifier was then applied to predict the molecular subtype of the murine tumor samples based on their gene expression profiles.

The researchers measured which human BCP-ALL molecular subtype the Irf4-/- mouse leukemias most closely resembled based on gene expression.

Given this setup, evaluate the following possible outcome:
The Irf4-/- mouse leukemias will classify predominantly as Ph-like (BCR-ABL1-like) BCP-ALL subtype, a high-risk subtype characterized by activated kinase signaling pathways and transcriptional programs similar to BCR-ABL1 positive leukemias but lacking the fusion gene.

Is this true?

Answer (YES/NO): NO